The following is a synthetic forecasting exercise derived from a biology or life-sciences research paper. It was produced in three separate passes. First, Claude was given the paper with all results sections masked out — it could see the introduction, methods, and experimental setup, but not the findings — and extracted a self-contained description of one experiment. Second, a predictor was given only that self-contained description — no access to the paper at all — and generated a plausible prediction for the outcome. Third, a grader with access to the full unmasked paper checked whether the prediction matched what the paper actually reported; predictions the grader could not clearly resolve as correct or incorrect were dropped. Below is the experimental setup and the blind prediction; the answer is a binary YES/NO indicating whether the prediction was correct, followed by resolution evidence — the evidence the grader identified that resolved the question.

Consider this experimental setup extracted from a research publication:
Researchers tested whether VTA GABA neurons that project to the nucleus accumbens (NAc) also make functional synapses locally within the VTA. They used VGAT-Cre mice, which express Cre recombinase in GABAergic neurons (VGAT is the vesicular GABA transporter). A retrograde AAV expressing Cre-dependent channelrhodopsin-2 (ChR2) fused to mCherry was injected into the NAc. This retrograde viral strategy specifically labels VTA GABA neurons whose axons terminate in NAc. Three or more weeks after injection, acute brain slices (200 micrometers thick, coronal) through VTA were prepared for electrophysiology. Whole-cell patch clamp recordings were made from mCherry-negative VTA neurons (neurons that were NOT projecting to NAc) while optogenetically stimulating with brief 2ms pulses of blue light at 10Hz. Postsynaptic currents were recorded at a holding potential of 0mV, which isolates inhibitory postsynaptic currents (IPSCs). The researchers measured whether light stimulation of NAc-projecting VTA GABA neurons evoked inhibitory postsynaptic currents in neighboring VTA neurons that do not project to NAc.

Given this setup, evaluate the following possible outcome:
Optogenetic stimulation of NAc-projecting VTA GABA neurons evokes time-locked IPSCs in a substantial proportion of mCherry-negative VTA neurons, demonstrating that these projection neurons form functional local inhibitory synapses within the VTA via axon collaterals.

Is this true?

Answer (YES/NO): YES